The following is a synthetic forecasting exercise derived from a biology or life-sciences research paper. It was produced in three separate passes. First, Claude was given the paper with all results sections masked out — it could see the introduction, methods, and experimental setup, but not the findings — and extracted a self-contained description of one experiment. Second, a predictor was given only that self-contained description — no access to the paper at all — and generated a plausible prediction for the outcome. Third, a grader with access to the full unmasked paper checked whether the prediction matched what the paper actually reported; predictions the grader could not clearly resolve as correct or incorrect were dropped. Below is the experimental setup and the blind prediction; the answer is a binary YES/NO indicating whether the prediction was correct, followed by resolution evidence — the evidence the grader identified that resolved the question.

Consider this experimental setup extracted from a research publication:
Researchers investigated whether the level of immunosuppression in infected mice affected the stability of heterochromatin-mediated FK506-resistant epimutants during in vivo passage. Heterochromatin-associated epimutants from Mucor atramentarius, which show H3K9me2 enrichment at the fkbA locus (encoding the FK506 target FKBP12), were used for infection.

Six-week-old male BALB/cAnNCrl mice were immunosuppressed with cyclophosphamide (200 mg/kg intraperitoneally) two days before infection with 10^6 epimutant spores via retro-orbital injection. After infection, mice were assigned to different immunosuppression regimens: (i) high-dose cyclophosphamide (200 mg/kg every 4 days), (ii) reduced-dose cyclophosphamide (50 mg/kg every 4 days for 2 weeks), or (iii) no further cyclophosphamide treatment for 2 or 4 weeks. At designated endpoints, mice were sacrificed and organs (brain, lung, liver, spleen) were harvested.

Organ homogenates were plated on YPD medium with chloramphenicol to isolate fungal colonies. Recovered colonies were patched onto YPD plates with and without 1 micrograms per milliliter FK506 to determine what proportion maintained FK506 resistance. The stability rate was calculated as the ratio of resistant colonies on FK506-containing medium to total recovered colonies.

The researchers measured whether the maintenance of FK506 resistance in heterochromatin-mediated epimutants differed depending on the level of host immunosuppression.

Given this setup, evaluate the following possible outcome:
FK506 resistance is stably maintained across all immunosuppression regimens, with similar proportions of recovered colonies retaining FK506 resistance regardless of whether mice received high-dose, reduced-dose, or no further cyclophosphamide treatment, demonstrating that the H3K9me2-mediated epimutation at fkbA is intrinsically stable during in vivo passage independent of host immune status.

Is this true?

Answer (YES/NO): YES